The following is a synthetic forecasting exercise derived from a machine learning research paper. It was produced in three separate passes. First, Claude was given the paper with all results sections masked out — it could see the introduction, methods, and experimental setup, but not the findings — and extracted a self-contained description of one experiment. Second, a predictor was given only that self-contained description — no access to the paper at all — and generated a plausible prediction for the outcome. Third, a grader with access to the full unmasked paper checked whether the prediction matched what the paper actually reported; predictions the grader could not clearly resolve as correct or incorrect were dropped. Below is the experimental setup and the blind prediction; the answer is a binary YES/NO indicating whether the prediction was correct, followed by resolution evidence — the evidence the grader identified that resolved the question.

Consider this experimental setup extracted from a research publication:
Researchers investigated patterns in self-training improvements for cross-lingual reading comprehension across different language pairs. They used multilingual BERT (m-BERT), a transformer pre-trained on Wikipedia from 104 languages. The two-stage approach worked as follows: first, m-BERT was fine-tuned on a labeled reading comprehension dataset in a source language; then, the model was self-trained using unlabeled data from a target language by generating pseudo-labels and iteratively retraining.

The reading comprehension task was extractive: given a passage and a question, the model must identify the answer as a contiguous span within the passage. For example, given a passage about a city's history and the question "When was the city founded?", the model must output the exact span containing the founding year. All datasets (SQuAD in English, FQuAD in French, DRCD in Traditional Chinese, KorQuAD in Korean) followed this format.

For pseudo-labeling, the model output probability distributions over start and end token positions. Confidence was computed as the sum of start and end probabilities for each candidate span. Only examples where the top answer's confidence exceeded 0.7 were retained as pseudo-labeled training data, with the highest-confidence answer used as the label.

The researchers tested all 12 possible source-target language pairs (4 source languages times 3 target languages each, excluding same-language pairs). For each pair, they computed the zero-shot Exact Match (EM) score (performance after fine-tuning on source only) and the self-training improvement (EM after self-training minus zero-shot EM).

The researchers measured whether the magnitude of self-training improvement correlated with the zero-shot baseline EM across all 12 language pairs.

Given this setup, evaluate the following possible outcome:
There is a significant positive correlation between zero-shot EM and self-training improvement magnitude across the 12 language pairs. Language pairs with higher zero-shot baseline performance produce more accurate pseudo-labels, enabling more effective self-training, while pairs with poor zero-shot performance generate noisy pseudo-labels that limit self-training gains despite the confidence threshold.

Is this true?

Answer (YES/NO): NO